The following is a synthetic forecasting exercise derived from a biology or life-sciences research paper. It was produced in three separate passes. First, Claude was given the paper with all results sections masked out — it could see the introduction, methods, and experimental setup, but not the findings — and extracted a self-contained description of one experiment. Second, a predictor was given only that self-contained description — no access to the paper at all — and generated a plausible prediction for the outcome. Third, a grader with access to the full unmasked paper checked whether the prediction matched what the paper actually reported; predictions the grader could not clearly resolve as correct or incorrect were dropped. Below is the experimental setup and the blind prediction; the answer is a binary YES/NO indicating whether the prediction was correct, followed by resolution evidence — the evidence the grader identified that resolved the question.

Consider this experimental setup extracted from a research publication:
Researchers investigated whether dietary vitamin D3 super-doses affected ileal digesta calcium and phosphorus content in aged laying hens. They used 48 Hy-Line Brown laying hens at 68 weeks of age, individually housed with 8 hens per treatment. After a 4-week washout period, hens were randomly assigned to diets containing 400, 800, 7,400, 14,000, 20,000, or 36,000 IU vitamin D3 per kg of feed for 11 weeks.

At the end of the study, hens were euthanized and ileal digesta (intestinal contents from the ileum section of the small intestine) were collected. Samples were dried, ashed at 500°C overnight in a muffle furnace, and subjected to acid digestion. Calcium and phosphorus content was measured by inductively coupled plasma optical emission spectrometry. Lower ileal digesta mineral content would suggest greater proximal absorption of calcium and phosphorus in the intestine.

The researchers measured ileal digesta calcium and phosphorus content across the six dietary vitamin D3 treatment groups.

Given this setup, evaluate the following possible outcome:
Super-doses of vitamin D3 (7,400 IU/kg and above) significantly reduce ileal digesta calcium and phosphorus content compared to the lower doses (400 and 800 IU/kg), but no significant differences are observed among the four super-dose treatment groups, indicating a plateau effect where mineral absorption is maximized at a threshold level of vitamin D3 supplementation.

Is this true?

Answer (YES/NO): NO